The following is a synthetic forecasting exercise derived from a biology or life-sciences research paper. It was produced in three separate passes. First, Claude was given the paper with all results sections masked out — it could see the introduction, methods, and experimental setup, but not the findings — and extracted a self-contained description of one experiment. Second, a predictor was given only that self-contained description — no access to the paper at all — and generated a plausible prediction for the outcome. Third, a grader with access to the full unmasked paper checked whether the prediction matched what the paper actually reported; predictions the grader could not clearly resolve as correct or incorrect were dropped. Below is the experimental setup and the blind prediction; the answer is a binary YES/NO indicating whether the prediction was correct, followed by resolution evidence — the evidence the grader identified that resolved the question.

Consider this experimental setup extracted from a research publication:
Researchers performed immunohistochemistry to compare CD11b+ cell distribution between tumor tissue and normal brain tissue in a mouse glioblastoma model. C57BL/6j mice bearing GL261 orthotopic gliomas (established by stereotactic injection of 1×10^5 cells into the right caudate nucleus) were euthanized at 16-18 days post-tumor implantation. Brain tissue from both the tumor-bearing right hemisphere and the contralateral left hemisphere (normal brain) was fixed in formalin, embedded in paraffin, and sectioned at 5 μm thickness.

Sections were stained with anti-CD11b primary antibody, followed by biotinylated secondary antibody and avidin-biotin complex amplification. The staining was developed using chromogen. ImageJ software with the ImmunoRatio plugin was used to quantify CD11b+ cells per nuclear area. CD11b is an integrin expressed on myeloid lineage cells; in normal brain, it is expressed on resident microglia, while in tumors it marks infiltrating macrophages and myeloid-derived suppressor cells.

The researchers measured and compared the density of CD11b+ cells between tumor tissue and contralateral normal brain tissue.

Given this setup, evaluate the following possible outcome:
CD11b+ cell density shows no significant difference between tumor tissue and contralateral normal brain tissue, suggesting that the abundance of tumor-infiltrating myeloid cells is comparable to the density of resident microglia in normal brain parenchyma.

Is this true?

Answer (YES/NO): NO